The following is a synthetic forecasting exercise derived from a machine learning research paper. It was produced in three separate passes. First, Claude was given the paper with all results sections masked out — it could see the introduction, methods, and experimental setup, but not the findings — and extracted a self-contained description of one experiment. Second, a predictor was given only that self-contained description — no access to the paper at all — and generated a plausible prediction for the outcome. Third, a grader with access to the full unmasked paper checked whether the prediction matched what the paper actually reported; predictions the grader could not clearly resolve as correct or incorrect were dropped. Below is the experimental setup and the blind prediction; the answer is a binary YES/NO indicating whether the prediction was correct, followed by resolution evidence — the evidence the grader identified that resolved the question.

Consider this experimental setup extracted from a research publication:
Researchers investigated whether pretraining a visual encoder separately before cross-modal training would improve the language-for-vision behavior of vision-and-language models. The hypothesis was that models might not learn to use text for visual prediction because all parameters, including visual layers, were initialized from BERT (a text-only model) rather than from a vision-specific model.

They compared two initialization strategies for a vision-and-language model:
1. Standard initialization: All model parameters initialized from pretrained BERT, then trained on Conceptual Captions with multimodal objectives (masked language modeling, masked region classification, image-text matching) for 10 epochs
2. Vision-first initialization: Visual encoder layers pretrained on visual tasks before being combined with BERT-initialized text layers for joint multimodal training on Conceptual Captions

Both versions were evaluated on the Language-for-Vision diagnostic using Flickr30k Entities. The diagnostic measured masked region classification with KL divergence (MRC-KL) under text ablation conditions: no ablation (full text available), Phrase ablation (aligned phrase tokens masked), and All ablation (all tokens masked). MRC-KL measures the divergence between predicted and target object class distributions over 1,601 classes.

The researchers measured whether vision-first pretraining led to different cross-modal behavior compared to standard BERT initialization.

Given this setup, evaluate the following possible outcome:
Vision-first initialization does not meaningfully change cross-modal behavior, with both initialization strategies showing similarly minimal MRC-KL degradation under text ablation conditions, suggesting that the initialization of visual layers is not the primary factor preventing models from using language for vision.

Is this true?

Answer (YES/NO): YES